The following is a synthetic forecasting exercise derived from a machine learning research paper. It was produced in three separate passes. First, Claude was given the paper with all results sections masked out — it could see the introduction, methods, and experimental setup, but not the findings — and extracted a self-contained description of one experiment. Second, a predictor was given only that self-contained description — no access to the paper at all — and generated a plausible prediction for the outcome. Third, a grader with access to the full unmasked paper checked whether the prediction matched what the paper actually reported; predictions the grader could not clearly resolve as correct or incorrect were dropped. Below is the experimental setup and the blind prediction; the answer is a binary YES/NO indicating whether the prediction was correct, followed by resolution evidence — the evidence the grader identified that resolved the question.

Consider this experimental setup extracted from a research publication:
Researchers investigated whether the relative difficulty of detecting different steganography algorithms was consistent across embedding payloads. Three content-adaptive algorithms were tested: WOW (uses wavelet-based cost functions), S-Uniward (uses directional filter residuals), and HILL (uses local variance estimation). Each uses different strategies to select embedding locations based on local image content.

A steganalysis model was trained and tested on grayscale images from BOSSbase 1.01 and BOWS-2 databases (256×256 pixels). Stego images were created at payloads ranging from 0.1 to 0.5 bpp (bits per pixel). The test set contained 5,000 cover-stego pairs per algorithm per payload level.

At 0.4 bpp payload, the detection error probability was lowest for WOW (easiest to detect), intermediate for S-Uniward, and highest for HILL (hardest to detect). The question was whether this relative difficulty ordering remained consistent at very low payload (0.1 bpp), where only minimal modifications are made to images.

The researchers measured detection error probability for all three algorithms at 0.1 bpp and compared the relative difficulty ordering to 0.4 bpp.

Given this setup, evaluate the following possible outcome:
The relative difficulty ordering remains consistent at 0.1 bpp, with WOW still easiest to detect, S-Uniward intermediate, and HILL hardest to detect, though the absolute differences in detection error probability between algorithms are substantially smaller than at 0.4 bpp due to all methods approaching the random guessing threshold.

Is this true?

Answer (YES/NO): NO